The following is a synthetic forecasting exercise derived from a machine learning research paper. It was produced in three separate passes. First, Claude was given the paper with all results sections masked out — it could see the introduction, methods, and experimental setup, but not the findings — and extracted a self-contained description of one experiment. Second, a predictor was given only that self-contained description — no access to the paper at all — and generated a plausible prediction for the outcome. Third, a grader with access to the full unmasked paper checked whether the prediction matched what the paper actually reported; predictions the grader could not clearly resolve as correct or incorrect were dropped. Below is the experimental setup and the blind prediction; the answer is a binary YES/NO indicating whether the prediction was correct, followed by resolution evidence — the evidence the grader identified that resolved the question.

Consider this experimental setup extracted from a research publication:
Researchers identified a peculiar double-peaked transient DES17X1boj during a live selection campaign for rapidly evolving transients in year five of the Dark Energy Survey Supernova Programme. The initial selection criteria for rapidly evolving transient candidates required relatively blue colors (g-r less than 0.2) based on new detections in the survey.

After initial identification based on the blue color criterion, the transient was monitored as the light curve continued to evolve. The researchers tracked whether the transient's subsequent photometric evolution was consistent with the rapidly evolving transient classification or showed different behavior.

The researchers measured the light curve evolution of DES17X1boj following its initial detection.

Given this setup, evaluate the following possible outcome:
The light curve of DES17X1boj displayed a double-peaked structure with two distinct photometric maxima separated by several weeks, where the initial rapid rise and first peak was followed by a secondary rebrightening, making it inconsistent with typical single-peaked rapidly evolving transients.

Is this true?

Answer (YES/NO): YES